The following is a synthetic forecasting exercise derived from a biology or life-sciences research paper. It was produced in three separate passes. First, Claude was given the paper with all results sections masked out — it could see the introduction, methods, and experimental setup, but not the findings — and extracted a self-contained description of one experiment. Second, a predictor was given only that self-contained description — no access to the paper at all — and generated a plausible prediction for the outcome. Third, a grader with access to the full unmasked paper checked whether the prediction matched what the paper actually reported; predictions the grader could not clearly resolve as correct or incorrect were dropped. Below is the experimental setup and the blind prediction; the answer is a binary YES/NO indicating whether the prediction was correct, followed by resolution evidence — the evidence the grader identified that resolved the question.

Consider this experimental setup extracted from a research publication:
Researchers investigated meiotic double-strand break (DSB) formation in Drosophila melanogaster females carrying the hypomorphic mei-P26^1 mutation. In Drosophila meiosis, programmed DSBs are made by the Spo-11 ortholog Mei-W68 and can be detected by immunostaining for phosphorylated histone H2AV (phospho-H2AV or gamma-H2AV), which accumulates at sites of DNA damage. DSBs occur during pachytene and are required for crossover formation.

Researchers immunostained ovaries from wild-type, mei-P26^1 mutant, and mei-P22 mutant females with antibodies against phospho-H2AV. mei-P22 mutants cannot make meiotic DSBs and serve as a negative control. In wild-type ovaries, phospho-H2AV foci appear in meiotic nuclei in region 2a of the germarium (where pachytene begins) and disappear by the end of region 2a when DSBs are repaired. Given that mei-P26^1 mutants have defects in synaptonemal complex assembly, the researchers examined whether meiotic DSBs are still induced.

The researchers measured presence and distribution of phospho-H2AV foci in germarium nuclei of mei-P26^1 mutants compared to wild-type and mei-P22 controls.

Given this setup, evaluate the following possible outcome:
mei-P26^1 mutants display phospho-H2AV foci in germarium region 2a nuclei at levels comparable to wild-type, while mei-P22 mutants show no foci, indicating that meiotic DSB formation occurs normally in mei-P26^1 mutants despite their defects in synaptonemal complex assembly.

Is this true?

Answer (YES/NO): NO